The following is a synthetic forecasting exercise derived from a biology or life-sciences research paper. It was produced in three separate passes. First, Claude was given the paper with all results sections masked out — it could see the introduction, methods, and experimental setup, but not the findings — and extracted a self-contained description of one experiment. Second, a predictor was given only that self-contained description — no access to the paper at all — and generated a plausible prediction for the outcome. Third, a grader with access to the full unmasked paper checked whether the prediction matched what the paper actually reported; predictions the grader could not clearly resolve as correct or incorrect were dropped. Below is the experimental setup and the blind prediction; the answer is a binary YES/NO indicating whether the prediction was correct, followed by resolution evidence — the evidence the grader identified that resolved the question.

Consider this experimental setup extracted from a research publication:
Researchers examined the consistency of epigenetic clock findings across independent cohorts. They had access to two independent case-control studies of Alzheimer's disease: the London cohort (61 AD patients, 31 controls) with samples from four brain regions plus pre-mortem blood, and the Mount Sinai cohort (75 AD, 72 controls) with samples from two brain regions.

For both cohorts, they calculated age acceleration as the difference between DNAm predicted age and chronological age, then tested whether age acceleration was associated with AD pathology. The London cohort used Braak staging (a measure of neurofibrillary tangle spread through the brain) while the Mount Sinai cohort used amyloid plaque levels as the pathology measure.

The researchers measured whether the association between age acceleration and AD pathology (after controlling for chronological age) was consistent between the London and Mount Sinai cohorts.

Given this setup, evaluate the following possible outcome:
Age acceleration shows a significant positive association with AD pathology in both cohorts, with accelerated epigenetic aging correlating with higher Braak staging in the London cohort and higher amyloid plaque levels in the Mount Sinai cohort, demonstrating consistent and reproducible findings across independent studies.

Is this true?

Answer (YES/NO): NO